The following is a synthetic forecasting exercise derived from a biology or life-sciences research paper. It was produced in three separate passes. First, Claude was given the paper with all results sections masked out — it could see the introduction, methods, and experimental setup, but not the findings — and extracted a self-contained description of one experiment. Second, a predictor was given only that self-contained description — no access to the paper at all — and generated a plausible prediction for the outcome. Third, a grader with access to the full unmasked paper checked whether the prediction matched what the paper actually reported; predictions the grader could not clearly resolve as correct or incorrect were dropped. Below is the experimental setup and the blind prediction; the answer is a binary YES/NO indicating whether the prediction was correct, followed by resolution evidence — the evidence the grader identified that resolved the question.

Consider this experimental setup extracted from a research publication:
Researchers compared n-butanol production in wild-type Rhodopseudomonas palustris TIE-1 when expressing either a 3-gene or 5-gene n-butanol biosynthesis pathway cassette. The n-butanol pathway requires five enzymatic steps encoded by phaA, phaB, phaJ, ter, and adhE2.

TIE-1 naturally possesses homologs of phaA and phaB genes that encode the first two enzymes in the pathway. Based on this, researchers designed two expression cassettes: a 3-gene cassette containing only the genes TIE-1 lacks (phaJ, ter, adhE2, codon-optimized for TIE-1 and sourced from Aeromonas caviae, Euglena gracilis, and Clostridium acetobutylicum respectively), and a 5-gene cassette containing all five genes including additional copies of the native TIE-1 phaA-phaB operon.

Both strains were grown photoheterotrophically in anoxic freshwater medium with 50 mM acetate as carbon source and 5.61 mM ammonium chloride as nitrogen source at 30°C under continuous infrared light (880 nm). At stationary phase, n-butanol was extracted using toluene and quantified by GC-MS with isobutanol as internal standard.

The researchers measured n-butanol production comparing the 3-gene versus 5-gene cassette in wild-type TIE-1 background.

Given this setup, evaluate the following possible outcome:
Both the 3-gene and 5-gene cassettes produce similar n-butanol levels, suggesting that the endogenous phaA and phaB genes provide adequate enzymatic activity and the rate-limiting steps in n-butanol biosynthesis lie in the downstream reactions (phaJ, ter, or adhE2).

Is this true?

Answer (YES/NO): YES